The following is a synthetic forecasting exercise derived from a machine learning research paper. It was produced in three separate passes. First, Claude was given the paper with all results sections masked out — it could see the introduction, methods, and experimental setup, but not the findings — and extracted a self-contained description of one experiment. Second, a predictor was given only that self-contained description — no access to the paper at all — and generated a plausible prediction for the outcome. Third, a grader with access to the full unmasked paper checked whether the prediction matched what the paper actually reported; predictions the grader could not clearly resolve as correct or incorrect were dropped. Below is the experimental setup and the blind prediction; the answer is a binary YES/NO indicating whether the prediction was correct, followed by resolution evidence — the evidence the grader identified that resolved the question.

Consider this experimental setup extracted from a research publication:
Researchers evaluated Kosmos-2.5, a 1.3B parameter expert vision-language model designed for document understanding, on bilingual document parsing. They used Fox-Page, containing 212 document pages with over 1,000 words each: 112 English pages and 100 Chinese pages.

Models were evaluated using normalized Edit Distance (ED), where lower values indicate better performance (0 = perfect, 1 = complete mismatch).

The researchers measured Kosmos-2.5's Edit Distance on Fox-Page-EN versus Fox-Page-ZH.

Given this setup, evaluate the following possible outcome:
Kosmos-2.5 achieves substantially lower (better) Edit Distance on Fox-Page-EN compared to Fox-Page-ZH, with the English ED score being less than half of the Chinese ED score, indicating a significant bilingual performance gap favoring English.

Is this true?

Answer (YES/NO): YES